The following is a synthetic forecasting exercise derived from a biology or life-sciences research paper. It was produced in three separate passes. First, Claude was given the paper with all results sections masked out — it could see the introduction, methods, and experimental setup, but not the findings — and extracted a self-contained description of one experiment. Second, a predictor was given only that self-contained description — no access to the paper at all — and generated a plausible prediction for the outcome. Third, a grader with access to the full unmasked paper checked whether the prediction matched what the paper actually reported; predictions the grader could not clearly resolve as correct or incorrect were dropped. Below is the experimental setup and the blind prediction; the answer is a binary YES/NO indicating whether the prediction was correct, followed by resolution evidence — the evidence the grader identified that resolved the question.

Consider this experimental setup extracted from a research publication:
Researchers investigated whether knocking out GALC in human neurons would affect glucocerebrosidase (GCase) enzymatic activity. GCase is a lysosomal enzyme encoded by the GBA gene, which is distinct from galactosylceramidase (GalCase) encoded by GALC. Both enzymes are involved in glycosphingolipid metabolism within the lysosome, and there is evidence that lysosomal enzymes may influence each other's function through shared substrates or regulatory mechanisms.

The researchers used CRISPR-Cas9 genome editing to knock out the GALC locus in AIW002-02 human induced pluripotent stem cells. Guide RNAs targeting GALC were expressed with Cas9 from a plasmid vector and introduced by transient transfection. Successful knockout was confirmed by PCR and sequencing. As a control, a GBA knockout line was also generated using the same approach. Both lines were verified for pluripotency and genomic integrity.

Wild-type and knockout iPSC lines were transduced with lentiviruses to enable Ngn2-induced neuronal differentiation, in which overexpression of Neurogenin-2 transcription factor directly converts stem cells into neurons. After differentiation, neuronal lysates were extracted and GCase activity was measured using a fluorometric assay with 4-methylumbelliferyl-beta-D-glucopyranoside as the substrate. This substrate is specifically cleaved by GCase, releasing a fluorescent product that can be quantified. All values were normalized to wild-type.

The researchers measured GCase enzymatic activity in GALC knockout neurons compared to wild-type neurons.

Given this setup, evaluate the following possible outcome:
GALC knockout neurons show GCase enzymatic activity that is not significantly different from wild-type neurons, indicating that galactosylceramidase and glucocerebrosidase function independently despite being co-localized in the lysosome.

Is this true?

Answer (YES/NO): YES